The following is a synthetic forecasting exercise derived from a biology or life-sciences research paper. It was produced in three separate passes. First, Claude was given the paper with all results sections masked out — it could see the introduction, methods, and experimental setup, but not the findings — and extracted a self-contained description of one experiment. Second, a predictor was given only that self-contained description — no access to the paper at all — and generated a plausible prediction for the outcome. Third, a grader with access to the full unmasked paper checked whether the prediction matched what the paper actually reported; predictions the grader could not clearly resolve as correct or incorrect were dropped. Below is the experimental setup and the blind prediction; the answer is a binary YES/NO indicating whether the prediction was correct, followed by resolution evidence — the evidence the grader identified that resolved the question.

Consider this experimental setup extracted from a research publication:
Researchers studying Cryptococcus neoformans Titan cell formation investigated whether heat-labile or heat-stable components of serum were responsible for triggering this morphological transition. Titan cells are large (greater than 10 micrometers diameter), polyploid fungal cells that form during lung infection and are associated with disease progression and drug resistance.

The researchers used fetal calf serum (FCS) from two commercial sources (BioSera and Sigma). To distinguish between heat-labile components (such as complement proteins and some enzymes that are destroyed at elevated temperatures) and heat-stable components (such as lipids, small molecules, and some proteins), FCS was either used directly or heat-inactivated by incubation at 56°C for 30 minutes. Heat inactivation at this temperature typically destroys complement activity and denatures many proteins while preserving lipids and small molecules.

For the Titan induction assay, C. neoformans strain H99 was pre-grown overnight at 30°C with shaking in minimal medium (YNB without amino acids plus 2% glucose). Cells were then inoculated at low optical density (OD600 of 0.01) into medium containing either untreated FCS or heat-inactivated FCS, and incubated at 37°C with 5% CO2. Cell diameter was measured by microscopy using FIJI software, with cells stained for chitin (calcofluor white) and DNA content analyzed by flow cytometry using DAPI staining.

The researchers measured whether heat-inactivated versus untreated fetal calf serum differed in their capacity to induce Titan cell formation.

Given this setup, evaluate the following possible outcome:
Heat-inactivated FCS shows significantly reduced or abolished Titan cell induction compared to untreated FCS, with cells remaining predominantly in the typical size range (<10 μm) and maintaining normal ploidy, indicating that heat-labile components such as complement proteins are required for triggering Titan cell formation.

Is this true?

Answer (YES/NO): NO